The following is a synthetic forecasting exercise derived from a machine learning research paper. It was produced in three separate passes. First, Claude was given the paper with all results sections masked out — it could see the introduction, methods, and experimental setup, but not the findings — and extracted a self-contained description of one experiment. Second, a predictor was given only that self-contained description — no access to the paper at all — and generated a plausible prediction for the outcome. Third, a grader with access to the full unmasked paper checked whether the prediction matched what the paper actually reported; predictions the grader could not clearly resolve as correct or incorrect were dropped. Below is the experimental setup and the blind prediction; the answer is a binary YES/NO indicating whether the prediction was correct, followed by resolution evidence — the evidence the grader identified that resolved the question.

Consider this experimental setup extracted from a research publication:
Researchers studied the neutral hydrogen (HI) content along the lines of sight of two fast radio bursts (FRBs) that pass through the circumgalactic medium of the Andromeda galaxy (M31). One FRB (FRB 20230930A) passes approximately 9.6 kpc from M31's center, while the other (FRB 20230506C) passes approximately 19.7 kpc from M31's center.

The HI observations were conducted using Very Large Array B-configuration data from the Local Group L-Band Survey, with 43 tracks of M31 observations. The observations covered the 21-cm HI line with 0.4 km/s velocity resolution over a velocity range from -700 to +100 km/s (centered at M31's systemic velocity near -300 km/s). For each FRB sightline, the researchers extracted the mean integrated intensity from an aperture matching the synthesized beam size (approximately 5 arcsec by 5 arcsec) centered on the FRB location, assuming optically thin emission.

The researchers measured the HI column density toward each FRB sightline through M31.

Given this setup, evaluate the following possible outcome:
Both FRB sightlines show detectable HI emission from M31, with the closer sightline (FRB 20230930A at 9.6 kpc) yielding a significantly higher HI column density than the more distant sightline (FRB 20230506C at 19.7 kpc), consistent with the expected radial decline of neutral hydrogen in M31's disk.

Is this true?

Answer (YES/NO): NO